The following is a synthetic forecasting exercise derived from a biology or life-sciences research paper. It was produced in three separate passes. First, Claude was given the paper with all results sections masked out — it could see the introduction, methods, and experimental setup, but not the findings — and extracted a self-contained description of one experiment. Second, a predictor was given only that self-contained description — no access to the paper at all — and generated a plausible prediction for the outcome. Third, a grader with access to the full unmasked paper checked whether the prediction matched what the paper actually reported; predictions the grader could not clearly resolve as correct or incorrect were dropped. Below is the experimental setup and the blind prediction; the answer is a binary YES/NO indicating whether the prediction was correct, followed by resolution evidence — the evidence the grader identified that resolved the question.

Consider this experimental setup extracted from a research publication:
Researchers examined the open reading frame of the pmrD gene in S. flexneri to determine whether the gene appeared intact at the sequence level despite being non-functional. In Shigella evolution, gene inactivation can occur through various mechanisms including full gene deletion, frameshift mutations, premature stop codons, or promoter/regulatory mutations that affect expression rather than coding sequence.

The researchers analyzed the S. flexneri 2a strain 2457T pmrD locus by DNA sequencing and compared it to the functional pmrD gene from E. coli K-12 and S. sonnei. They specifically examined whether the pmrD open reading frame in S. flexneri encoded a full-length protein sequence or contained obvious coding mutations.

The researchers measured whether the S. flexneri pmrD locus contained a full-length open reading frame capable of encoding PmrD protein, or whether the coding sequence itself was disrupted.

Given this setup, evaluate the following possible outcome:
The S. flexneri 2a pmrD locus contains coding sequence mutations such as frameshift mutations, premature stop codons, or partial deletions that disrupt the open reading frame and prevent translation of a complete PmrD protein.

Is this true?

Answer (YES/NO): NO